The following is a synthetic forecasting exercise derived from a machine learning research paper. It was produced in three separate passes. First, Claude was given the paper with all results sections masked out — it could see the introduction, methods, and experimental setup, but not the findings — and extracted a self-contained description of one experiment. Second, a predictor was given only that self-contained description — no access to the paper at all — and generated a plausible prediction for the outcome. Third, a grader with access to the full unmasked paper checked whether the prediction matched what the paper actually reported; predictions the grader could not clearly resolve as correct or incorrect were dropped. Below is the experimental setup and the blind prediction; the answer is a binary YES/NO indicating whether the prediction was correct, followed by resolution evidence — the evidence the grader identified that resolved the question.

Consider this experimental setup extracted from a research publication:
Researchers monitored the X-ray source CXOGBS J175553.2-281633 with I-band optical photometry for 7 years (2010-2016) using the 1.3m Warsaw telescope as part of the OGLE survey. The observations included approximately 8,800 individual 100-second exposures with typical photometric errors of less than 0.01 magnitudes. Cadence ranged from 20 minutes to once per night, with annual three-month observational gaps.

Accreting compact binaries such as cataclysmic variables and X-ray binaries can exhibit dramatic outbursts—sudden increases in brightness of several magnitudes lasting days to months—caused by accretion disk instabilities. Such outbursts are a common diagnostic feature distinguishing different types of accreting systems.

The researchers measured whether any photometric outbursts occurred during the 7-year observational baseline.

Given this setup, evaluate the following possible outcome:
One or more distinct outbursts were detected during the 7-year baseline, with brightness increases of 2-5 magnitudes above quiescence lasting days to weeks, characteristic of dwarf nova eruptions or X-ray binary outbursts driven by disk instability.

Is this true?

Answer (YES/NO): NO